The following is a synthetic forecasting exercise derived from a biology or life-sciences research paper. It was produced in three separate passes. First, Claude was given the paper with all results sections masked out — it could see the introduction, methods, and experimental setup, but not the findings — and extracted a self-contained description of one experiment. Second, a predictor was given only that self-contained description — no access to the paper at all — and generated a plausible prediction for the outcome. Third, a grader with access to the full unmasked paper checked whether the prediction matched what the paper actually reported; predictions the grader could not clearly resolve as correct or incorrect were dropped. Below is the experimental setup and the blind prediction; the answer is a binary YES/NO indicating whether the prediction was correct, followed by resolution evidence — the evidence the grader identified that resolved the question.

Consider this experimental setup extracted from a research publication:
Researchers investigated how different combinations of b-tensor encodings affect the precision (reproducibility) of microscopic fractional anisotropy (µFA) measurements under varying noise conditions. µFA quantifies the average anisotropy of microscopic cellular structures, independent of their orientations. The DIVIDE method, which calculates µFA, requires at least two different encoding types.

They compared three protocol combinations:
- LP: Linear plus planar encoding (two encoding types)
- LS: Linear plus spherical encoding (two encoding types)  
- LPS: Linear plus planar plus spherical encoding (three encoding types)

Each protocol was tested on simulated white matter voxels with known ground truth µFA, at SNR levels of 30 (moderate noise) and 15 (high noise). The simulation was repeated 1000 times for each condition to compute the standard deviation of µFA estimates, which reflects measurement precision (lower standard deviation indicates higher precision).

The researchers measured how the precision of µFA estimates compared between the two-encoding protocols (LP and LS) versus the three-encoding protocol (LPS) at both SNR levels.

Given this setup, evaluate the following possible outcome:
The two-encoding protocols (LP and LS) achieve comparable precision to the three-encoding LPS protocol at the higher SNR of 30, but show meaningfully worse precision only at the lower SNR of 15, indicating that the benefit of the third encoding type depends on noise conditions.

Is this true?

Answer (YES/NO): NO